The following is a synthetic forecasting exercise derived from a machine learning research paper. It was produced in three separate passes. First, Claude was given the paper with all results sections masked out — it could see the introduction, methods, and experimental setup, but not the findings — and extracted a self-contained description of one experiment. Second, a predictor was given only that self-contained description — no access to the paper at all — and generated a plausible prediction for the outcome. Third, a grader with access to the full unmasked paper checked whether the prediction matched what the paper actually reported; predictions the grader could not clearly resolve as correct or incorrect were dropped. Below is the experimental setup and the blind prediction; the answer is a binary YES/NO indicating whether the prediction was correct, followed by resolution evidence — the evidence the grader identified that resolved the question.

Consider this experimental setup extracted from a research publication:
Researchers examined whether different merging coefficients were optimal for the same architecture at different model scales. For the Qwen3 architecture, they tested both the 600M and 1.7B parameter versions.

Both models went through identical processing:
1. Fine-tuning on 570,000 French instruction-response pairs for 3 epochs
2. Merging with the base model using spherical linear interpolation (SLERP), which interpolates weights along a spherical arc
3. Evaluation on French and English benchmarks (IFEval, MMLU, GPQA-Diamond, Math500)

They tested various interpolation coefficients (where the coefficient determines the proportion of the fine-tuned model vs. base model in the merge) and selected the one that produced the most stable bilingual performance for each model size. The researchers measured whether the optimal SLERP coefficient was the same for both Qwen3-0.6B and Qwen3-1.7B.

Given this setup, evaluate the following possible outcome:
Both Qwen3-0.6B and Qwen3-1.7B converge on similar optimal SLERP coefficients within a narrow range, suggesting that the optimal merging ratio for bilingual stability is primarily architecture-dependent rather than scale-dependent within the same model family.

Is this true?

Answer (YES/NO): NO